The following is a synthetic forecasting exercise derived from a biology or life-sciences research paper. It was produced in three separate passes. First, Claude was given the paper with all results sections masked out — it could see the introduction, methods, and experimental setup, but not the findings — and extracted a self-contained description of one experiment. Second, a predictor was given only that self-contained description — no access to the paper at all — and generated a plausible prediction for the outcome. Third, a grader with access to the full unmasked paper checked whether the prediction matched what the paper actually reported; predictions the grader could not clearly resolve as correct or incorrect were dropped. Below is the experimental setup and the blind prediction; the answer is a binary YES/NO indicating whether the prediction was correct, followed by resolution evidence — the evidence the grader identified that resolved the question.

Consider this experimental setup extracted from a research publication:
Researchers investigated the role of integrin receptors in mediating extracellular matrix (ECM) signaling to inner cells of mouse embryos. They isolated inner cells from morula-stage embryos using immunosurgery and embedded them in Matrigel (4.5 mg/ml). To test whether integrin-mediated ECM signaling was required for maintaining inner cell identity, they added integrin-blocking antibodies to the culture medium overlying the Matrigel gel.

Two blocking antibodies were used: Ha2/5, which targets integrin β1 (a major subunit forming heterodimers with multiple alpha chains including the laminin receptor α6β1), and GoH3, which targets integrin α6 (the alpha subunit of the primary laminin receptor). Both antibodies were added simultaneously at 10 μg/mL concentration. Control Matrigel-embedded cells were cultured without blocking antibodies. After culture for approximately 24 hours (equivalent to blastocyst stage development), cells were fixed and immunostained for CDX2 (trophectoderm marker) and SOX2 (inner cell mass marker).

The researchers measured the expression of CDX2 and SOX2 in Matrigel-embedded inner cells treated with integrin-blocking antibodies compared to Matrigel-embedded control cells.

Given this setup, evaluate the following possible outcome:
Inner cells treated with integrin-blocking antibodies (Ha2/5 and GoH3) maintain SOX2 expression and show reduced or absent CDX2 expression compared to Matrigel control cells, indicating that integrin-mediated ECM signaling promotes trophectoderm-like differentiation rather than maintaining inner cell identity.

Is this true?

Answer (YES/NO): NO